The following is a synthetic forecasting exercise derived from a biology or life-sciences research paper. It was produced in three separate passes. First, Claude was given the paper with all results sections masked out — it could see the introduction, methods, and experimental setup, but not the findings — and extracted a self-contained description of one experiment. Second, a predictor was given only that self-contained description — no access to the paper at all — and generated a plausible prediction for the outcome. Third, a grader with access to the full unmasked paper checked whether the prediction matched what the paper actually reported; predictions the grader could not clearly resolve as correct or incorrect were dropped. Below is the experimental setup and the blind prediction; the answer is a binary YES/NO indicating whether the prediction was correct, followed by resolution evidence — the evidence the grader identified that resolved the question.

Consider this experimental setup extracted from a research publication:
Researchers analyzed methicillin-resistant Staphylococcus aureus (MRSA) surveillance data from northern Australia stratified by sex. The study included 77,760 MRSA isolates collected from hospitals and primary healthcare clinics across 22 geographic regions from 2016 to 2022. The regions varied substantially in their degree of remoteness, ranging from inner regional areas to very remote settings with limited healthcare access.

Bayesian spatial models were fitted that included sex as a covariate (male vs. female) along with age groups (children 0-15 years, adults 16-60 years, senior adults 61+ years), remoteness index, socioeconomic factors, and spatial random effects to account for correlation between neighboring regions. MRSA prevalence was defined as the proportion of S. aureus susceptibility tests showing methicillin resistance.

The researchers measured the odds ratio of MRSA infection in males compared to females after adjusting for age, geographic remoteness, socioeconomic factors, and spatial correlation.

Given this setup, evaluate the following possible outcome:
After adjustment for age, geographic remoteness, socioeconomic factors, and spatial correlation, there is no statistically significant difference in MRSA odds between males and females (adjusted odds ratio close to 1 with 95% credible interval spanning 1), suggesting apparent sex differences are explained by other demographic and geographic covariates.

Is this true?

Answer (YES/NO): NO